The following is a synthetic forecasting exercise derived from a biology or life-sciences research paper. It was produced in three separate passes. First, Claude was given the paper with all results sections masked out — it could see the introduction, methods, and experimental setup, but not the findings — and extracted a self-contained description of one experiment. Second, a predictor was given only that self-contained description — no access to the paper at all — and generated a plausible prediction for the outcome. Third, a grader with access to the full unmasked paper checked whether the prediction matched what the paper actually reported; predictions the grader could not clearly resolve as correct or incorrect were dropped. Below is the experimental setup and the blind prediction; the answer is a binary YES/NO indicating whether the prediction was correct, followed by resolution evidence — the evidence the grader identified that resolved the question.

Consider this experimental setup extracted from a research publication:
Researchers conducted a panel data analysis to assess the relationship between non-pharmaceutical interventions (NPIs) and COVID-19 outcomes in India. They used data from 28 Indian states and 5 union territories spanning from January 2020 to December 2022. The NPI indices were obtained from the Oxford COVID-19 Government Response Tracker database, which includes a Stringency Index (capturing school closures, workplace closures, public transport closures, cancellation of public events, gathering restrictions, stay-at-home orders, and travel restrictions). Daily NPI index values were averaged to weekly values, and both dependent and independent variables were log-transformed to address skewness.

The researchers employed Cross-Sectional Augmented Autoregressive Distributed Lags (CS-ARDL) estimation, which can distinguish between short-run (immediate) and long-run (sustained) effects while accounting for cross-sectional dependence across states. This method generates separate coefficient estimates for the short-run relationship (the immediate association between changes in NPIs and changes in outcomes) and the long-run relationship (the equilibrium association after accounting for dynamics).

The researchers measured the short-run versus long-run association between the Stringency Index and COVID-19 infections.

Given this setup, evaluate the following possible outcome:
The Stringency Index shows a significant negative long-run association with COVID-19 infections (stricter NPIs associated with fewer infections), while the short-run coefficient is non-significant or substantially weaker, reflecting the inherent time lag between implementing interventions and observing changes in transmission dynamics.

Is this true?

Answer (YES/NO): YES